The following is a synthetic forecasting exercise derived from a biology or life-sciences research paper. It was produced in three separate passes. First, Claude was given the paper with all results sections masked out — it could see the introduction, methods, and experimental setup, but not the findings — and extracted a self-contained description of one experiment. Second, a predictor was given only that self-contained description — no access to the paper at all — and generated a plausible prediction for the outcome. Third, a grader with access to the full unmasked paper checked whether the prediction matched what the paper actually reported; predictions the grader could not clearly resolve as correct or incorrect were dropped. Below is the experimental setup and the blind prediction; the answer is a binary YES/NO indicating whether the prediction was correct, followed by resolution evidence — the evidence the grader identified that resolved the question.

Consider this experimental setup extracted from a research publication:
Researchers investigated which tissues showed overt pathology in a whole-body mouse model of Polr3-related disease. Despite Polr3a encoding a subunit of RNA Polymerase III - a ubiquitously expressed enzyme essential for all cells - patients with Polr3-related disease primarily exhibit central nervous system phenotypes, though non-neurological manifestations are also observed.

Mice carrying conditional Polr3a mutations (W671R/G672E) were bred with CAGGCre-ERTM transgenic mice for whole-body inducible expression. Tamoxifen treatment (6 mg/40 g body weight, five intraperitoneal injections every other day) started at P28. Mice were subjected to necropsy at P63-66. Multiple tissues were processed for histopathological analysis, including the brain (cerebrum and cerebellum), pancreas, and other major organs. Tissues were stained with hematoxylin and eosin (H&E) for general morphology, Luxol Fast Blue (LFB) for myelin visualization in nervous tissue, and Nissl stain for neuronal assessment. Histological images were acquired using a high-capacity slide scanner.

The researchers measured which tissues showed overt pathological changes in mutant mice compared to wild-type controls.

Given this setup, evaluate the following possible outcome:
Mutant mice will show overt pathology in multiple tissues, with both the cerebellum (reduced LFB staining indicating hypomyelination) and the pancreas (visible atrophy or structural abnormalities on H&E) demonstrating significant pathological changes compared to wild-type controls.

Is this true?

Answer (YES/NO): NO